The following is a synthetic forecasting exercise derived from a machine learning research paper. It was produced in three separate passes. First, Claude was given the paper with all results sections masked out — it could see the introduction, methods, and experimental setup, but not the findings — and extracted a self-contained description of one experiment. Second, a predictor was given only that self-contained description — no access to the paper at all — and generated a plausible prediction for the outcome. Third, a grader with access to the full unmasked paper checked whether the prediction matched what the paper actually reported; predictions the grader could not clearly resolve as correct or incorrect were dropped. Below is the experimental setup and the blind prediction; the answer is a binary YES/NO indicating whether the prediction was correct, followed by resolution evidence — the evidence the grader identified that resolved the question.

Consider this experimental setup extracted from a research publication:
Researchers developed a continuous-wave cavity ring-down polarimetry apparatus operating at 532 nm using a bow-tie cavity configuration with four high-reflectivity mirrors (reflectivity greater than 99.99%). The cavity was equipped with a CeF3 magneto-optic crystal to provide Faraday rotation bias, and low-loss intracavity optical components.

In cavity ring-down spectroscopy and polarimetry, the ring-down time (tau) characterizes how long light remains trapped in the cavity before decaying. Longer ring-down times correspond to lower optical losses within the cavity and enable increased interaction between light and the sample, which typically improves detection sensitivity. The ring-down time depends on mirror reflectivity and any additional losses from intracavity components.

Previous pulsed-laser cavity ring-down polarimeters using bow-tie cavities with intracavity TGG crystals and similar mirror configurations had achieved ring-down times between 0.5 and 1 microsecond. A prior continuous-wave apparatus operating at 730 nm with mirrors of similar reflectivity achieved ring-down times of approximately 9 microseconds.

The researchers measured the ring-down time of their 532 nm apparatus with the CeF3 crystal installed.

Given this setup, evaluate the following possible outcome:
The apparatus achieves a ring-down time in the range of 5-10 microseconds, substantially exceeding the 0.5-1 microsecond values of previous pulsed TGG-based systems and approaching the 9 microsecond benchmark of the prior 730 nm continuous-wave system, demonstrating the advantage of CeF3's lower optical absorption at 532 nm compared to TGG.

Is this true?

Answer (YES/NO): YES